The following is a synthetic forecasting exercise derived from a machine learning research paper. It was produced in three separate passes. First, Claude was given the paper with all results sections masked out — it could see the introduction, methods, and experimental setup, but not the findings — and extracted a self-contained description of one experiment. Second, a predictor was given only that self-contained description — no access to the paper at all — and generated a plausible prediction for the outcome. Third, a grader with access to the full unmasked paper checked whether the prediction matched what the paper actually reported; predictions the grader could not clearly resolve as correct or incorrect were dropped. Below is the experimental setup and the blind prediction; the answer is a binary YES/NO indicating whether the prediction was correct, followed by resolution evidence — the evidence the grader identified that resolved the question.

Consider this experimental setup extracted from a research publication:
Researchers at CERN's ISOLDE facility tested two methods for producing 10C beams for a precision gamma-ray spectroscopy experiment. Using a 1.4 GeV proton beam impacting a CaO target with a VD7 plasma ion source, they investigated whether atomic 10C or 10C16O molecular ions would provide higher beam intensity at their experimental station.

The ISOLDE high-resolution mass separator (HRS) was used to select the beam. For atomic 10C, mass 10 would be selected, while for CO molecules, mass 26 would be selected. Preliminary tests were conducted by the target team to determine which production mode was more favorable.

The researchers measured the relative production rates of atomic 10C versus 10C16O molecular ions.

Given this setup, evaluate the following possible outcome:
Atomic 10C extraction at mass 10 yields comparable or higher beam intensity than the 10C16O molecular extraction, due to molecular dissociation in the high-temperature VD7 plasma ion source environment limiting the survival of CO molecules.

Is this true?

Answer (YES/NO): NO